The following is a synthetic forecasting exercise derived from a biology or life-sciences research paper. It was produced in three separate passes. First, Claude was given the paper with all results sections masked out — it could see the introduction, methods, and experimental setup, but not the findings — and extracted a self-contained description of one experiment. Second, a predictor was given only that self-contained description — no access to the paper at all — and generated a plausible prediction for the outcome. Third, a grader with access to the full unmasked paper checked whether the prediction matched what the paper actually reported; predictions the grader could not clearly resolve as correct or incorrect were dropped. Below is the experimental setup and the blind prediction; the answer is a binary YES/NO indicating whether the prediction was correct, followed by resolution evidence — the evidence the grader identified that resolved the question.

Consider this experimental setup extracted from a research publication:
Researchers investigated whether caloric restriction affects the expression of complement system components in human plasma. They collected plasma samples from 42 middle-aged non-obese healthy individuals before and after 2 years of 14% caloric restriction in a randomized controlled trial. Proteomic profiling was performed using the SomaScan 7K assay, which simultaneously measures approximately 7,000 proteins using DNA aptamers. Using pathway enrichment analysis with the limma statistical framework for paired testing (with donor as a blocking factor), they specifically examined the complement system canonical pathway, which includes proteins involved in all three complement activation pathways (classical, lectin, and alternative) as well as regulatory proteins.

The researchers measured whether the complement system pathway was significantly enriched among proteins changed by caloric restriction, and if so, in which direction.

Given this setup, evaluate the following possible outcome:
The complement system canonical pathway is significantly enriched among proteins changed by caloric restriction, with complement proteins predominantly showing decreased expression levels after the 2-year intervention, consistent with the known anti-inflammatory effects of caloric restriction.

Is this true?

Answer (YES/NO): YES